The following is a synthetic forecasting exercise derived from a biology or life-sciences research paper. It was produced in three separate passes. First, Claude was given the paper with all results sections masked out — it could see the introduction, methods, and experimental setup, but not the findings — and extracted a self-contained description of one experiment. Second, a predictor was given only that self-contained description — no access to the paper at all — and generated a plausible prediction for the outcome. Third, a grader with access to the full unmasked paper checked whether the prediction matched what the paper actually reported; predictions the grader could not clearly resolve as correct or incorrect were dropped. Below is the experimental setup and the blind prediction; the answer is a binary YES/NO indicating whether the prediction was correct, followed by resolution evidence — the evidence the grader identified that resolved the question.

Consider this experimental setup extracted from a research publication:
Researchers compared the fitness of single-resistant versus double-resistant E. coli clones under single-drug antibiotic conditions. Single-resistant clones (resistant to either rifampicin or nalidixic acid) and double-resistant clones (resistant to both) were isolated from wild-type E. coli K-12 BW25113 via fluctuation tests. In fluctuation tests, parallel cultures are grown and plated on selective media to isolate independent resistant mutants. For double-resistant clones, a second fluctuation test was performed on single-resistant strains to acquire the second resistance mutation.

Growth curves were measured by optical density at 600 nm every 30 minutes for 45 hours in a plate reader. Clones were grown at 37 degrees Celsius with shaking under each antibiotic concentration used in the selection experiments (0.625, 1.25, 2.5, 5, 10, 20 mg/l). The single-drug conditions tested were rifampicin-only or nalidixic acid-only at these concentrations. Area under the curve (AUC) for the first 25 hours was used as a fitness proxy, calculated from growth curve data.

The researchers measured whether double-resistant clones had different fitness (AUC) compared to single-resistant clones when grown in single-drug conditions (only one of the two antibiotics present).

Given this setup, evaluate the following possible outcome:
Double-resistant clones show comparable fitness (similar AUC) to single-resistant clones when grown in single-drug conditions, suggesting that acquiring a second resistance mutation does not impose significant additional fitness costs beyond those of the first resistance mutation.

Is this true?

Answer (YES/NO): NO